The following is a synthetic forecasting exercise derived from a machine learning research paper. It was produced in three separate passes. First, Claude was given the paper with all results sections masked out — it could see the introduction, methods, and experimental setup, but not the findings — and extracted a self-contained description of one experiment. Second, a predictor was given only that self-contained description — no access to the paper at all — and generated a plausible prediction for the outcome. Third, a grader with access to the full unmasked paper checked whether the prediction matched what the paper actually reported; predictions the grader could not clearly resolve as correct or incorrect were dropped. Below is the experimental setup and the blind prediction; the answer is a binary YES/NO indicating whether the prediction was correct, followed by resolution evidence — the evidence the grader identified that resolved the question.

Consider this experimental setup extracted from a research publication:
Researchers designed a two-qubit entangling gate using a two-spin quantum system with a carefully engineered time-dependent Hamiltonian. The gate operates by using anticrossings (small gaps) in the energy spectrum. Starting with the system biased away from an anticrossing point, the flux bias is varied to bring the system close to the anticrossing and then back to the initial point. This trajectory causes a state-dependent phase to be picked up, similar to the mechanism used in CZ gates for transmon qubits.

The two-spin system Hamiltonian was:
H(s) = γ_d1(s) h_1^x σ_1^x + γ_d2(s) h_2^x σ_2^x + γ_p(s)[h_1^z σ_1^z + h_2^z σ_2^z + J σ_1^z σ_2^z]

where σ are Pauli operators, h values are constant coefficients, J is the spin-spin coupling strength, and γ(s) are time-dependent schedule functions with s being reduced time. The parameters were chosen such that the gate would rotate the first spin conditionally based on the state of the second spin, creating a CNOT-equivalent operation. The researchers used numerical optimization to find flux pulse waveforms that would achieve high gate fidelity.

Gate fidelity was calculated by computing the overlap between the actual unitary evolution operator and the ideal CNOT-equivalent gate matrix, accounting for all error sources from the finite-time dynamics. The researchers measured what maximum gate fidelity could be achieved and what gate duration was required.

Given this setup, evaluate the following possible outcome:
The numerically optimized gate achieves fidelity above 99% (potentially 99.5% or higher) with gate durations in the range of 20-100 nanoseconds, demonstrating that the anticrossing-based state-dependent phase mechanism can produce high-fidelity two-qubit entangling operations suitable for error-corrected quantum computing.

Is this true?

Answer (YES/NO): YES